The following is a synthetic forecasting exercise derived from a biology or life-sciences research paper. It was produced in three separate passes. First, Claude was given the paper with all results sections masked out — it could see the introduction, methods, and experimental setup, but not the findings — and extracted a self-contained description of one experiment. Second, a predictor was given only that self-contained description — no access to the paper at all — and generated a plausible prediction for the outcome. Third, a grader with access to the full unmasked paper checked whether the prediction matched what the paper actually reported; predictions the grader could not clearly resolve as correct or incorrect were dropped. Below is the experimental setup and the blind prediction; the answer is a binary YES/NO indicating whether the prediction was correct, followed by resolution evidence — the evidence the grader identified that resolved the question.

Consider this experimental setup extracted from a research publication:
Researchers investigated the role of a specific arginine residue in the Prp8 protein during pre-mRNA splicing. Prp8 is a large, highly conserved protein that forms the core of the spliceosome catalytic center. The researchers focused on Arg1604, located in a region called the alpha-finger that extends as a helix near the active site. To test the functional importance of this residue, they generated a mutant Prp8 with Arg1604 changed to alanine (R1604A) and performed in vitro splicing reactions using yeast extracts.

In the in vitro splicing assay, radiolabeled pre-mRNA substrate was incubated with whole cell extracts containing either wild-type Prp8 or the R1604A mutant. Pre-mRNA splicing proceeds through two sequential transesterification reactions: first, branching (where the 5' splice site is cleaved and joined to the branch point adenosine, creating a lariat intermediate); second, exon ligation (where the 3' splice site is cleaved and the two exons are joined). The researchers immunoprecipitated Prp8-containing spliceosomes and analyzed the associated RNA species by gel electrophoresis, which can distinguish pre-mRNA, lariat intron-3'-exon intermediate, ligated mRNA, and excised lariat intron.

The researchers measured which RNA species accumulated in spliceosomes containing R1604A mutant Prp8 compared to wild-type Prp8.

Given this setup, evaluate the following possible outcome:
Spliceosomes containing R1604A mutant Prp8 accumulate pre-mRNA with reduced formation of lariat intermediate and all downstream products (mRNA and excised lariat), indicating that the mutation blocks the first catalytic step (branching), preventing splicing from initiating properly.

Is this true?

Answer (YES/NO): NO